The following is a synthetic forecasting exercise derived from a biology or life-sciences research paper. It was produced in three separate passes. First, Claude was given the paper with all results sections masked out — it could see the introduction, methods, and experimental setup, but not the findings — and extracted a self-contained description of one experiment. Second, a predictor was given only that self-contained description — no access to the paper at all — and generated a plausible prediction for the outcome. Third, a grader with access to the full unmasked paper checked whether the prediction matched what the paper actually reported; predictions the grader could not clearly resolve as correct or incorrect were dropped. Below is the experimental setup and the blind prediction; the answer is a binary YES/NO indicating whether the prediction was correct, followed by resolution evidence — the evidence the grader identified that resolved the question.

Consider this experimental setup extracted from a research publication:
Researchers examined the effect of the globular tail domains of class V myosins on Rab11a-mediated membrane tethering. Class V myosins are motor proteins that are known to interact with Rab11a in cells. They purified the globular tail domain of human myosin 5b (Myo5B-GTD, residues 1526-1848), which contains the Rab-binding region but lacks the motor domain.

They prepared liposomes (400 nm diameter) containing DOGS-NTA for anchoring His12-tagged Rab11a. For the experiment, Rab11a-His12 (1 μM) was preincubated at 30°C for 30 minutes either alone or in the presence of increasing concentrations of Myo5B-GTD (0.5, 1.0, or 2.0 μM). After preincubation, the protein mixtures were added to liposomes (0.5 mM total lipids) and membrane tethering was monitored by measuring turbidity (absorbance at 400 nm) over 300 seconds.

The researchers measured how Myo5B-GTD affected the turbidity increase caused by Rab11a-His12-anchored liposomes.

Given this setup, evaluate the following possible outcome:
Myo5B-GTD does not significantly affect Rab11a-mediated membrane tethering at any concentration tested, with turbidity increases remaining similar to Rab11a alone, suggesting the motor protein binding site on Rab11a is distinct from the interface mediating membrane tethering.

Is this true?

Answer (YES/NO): NO